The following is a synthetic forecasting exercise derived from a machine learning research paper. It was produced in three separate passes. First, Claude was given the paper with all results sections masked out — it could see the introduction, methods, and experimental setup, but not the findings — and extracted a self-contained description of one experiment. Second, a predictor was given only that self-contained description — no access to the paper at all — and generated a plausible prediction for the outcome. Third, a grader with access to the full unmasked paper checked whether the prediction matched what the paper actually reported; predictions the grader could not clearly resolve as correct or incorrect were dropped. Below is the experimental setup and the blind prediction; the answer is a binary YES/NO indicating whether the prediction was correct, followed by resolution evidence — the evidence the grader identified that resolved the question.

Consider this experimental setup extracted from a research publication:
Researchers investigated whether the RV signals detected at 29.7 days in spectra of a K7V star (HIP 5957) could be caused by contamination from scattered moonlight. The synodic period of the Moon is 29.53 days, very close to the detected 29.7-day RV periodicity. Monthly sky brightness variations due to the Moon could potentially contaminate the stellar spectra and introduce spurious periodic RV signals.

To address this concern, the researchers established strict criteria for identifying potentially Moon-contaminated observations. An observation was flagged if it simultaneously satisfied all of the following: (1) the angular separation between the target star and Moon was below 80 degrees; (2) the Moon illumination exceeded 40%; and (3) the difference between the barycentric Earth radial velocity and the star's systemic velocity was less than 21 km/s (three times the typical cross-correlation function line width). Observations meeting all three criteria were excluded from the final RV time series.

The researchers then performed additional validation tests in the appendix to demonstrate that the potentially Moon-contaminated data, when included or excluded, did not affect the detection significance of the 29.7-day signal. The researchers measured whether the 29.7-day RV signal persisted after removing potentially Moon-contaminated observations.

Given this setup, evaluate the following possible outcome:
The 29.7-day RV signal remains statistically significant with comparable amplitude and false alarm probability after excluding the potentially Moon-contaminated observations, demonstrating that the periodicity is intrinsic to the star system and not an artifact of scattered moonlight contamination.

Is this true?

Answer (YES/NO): YES